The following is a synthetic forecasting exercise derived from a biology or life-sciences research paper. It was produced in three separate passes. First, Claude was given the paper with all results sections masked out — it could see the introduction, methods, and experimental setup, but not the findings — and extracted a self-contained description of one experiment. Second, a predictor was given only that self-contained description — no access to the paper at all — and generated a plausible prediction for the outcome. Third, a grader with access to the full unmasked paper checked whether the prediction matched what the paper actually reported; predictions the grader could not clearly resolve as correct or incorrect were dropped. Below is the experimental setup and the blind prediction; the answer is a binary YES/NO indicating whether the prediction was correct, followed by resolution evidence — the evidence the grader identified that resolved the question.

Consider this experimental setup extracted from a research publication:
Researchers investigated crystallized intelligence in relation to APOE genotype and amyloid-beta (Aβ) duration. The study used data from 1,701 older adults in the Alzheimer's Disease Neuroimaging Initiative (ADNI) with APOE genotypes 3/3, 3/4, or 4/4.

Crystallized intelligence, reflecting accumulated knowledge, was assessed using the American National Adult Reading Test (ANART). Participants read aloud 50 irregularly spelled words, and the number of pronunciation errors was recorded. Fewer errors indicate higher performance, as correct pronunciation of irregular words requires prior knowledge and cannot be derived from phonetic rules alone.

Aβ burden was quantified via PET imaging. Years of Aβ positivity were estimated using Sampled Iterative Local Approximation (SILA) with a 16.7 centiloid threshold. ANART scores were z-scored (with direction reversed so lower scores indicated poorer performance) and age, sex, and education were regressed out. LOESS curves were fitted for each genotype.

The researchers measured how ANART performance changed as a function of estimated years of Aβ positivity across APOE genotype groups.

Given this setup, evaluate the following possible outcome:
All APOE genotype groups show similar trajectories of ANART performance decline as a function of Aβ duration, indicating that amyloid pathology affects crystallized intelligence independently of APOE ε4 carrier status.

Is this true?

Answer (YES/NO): YES